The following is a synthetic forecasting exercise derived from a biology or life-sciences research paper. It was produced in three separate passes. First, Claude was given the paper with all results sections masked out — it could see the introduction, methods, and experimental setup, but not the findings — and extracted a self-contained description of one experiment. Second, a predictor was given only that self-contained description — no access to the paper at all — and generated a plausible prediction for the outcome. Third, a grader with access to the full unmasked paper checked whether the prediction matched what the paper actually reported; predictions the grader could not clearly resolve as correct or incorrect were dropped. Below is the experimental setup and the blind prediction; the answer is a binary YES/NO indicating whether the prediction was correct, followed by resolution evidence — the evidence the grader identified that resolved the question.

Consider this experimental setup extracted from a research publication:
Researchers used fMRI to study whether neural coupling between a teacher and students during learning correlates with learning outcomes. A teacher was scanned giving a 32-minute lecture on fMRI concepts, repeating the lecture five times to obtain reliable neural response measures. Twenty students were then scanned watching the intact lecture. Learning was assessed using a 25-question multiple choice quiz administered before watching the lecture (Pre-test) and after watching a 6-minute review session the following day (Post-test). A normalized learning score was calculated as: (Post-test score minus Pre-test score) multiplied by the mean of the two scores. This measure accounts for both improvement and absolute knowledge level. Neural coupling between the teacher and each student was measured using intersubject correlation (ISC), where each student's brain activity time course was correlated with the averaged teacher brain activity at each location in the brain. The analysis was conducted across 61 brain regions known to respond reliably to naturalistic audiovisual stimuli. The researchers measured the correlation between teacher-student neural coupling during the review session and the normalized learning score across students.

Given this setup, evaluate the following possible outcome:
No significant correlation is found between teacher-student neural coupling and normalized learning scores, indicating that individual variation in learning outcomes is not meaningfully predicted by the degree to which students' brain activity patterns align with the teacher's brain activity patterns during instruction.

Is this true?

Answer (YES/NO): NO